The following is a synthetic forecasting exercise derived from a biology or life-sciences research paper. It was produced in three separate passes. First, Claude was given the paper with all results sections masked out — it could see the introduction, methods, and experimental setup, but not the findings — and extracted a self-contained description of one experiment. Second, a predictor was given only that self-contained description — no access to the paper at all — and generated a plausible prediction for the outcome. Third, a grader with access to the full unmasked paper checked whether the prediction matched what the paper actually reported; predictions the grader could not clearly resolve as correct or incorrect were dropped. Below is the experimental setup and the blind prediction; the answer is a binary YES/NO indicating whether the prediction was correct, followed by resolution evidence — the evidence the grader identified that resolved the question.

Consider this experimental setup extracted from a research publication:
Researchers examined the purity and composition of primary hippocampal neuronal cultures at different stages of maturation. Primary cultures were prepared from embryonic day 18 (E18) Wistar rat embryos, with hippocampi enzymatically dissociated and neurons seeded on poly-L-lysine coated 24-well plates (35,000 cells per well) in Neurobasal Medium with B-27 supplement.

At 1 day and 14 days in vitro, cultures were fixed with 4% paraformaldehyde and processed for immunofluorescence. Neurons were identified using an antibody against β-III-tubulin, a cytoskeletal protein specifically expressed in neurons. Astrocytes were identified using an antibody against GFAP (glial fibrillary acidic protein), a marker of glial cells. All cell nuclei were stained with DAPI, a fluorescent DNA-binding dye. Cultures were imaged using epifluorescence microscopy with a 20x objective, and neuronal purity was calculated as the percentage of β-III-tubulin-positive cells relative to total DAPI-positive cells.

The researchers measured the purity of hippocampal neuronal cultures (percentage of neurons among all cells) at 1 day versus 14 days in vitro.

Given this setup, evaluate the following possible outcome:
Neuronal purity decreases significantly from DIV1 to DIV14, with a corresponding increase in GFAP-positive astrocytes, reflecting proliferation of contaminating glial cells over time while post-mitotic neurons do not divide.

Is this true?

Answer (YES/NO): NO